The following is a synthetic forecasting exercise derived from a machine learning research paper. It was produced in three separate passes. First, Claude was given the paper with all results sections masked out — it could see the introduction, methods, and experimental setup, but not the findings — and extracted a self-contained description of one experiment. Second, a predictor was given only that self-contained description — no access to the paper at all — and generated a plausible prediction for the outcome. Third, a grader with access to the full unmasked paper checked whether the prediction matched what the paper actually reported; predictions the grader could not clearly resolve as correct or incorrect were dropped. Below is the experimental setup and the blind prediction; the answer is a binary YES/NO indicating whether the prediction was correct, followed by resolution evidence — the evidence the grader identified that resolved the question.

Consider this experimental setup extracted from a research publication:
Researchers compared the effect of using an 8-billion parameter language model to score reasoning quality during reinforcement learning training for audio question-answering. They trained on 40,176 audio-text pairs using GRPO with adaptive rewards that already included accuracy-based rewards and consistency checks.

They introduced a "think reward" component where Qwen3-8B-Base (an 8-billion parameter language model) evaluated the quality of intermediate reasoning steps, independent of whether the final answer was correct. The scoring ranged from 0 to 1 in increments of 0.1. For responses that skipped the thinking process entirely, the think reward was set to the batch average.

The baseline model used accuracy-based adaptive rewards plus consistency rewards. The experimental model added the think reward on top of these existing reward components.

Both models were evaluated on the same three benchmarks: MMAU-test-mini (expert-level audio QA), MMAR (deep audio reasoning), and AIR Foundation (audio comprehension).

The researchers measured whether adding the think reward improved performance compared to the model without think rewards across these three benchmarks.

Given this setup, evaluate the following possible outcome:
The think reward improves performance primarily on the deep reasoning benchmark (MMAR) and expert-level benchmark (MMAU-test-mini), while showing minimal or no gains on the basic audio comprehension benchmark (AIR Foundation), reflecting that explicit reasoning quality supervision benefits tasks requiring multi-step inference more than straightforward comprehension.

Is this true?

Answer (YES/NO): NO